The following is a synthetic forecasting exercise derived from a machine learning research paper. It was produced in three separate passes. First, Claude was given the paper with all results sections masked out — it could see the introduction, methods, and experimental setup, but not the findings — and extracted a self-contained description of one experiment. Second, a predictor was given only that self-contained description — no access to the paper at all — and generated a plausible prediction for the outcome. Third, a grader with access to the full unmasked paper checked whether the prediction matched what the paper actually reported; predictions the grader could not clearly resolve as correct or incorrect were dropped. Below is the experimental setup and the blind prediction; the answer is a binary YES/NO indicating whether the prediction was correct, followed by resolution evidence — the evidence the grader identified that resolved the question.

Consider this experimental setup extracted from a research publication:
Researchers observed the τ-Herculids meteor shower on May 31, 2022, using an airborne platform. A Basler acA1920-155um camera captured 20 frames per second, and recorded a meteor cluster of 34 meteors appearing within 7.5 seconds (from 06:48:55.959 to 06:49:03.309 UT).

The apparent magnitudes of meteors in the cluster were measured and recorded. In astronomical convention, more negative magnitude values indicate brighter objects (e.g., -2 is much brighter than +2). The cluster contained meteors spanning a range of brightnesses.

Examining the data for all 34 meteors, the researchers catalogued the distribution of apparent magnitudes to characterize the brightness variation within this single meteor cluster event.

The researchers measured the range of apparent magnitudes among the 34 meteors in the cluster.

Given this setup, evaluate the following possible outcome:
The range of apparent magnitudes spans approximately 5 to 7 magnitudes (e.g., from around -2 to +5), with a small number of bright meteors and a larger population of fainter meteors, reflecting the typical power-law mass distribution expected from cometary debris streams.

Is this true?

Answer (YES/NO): NO